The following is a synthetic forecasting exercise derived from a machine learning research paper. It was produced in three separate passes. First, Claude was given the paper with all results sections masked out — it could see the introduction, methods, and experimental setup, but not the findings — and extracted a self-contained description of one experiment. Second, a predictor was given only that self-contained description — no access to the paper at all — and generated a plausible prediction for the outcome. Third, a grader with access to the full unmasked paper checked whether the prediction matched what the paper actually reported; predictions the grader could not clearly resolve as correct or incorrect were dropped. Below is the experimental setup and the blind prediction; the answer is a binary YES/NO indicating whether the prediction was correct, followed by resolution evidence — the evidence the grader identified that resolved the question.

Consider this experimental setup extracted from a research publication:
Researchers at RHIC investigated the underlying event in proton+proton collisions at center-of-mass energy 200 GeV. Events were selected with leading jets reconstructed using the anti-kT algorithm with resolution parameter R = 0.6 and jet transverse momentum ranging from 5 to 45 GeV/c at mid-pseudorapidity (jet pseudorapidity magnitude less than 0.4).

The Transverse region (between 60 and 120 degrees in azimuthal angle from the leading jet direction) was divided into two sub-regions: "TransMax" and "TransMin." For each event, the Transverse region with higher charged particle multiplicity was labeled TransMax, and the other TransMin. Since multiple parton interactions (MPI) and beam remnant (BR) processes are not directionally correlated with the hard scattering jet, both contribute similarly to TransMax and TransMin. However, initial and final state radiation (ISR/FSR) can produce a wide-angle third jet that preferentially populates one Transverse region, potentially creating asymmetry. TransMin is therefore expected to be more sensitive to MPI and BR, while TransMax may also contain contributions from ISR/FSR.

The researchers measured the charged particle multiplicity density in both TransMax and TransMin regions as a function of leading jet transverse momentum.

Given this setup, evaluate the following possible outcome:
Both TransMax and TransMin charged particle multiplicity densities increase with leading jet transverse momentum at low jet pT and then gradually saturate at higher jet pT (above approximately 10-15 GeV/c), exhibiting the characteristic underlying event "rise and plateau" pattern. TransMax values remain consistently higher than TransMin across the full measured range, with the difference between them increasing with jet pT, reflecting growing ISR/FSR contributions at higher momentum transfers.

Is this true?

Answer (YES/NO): NO